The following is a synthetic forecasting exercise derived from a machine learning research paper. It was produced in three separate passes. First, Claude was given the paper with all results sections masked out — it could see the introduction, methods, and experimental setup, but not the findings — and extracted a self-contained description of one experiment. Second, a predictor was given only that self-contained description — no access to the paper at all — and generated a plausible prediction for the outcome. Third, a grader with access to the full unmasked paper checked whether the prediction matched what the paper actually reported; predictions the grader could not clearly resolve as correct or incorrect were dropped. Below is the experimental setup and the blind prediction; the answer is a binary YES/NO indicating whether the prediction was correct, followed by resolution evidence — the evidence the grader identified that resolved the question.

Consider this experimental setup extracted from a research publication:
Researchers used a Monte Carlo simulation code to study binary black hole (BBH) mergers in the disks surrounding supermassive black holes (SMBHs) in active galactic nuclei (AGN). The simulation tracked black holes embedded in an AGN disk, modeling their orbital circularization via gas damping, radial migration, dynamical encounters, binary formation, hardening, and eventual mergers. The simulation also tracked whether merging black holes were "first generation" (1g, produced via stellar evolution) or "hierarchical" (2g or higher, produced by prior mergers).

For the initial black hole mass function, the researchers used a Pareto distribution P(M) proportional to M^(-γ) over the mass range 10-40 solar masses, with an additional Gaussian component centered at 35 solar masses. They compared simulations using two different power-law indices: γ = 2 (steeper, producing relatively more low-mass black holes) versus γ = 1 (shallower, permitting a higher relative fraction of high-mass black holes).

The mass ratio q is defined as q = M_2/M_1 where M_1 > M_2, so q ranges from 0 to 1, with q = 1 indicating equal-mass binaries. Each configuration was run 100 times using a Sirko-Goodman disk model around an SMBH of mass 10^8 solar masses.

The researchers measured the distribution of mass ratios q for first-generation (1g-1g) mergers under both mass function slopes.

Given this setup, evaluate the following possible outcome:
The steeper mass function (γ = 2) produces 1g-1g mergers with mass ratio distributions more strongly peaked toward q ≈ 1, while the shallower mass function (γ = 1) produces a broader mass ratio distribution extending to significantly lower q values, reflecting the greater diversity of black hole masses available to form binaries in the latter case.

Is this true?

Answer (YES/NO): NO